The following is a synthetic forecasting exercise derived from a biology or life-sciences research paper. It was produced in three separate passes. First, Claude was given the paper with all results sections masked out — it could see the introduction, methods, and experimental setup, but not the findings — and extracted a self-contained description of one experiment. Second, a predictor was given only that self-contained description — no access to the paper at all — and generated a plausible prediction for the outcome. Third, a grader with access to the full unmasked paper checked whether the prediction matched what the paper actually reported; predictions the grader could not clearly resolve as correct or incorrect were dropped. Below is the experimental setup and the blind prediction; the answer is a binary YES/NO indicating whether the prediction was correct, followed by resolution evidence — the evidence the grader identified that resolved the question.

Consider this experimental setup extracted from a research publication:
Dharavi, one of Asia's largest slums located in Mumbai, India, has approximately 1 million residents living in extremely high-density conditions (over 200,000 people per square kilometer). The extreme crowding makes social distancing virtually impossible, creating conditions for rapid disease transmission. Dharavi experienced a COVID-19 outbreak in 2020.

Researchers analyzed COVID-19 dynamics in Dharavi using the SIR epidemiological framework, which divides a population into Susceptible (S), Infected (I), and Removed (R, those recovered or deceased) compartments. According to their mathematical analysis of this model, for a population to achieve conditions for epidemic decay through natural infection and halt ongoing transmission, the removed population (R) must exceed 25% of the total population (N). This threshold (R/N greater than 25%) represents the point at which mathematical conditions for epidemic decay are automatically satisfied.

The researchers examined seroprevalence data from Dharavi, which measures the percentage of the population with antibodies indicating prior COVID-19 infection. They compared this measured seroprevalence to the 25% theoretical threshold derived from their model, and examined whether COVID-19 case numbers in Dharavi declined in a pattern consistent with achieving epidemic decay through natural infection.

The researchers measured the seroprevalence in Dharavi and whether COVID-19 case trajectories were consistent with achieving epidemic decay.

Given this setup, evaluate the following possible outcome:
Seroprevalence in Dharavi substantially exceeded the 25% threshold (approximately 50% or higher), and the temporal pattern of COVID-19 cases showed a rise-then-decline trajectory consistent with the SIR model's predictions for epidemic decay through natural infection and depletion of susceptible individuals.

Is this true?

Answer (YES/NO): YES